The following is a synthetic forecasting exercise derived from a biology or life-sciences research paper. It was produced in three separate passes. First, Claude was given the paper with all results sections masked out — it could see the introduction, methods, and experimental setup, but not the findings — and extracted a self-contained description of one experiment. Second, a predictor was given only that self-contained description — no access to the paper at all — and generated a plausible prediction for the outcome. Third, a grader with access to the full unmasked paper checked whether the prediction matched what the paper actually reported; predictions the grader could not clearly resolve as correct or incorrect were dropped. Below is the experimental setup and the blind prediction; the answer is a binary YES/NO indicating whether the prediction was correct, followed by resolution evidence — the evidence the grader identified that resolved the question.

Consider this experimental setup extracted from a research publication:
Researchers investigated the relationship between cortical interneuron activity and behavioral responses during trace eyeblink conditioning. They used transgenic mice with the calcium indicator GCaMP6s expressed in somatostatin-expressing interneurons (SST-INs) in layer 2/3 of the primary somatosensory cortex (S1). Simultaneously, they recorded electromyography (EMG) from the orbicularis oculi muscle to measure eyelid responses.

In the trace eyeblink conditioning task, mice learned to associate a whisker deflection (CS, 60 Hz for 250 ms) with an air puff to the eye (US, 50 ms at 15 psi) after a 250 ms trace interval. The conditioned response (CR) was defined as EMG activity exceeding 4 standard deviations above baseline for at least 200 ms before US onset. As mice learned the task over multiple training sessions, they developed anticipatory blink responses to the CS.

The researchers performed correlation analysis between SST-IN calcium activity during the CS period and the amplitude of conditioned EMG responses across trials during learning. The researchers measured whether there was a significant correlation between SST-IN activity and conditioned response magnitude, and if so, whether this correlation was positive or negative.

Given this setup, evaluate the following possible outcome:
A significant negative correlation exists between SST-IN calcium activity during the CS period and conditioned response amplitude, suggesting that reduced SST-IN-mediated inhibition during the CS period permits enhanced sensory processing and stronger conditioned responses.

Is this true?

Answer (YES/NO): YES